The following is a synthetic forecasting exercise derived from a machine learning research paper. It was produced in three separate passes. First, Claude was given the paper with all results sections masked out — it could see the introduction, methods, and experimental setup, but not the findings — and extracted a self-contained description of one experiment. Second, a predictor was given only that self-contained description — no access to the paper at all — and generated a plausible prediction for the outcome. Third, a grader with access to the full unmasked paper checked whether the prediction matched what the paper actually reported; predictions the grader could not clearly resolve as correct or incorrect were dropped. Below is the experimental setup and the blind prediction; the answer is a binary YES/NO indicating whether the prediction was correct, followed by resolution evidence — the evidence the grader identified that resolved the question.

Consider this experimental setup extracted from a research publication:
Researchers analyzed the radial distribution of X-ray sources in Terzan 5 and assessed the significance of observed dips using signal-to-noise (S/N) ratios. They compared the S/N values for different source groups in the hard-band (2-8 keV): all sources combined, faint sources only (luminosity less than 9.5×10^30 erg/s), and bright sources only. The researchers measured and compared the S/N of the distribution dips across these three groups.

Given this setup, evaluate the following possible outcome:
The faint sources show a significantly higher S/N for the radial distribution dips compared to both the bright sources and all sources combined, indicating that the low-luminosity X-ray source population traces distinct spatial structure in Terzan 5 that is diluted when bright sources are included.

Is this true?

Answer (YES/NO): NO